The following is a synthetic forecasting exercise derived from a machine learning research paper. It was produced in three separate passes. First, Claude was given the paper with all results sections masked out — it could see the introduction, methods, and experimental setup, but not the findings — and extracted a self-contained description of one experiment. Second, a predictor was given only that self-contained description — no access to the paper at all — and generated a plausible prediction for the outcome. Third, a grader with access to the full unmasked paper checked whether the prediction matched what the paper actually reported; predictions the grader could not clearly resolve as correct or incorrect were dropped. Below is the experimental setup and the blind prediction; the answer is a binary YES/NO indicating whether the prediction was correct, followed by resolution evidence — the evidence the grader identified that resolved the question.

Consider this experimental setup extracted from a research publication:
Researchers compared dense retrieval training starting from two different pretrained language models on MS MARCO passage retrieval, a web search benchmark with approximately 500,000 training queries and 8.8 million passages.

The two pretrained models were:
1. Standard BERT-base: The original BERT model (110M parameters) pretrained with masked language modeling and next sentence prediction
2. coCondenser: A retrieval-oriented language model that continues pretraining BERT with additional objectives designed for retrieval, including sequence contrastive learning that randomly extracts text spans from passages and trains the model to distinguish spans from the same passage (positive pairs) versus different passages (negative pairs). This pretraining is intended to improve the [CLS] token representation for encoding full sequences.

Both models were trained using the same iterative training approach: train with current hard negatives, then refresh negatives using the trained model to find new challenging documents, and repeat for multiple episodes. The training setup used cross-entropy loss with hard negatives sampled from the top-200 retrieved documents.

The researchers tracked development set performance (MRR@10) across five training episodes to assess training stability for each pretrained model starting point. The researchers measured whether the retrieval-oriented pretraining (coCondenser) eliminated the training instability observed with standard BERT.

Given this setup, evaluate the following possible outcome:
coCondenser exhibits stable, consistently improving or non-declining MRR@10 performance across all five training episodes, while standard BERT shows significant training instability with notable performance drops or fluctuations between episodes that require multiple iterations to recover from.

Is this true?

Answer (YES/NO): NO